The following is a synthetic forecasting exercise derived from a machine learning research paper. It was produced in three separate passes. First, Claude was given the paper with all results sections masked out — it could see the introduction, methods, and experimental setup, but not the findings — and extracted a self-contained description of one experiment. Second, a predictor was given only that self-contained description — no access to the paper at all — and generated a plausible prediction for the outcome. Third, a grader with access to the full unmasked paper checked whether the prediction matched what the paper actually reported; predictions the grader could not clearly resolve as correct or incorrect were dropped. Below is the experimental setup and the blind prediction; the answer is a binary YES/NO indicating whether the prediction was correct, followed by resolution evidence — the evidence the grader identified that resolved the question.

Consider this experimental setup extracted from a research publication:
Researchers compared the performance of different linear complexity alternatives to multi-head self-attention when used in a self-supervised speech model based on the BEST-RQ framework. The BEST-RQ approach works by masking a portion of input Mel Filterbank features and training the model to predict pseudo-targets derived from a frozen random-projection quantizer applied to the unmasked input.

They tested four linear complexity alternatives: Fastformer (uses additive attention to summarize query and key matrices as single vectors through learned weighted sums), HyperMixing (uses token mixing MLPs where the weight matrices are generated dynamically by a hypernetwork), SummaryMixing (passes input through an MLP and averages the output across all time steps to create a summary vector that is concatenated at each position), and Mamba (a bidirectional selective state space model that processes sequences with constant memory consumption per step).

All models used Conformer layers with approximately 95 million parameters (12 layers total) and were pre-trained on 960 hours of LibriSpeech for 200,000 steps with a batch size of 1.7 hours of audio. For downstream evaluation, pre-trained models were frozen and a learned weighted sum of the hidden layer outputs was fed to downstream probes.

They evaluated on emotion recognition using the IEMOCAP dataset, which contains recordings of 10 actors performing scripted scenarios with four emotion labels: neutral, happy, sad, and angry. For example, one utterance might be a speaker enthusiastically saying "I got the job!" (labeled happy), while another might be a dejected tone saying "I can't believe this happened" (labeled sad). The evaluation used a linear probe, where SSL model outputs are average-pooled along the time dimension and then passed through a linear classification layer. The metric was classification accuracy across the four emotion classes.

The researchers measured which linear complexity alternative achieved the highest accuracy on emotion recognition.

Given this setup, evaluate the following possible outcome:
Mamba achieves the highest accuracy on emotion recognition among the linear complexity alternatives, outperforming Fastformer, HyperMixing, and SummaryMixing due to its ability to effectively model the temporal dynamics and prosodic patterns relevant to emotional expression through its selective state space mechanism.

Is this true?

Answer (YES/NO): YES